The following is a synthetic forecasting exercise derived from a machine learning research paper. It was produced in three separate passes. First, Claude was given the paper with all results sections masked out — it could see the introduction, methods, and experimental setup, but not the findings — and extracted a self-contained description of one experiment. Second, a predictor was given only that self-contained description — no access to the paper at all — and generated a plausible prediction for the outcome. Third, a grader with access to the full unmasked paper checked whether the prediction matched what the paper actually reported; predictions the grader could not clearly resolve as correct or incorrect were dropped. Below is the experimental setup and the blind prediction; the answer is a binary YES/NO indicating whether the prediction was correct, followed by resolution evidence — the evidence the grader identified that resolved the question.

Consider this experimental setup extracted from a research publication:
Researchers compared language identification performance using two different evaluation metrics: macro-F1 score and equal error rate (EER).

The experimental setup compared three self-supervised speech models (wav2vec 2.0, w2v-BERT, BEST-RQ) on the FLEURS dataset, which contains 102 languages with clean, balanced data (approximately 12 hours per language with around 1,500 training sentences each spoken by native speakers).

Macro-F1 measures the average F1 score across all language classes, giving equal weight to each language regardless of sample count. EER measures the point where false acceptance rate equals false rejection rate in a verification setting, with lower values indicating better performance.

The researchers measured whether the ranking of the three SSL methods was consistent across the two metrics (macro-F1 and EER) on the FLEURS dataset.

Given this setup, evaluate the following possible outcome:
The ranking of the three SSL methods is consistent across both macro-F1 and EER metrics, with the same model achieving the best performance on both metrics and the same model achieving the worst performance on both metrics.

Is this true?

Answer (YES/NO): YES